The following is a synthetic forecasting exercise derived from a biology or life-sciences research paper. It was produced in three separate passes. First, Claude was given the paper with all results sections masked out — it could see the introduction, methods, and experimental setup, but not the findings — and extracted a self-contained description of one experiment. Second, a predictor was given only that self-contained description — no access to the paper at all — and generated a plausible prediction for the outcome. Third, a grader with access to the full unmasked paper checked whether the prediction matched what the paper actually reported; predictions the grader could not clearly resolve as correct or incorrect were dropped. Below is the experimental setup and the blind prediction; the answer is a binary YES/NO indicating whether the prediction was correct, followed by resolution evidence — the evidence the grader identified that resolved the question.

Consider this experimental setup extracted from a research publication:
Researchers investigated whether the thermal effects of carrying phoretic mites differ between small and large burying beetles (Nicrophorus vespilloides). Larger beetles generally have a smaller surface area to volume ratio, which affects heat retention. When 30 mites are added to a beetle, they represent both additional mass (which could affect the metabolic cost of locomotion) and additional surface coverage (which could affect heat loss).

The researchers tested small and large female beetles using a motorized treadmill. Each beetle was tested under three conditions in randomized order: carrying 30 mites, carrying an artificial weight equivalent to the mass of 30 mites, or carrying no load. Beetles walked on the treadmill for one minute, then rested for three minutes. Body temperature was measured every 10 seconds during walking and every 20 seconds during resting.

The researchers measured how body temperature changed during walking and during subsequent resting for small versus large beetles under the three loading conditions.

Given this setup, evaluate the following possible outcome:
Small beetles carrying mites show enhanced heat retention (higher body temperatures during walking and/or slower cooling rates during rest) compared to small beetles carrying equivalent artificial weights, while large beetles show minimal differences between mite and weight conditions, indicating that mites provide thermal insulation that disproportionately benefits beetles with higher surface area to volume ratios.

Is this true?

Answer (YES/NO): YES